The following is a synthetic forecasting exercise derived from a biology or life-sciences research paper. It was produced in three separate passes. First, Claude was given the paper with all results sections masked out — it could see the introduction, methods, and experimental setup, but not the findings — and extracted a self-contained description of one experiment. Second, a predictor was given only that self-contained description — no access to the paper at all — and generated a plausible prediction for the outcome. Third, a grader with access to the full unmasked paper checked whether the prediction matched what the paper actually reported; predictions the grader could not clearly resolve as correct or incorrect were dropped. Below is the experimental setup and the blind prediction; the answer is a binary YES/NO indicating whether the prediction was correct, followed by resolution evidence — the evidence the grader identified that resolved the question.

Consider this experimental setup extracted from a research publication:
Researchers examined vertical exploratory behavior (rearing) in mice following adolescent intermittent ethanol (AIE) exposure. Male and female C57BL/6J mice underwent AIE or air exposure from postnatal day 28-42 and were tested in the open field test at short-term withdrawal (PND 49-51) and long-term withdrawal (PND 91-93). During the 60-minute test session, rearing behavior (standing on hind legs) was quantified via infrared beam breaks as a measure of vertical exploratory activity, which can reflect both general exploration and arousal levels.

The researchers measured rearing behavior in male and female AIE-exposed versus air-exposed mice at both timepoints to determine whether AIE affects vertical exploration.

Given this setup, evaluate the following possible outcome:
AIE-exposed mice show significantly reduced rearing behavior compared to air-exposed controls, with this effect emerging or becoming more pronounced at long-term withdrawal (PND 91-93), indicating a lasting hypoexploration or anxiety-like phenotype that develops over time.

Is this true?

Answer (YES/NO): NO